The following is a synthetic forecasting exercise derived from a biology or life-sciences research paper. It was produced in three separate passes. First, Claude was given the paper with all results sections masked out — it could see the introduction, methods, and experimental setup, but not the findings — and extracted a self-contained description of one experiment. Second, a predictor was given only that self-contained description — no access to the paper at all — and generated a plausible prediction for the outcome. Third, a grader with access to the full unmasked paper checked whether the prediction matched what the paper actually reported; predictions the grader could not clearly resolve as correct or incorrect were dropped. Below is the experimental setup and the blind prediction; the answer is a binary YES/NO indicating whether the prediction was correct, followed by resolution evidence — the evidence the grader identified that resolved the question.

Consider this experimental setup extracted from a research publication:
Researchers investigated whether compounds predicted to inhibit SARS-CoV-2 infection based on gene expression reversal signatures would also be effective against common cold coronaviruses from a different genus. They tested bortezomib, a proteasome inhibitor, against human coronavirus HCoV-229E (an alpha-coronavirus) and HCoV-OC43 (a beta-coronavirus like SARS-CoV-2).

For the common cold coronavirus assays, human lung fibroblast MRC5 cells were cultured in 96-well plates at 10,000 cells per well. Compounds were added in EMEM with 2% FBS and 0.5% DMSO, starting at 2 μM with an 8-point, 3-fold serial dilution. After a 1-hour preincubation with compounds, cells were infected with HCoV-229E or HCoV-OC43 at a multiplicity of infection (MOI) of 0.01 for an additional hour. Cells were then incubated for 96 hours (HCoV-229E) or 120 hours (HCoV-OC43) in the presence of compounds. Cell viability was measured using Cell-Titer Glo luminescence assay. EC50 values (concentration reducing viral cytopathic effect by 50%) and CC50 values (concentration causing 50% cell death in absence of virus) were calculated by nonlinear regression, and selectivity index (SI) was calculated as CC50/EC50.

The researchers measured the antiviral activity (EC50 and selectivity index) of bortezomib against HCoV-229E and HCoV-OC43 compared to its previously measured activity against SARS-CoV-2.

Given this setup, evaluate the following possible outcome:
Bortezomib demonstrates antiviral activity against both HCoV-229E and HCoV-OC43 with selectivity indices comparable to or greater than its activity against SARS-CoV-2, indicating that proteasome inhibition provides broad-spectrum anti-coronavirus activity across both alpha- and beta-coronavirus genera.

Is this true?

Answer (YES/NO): NO